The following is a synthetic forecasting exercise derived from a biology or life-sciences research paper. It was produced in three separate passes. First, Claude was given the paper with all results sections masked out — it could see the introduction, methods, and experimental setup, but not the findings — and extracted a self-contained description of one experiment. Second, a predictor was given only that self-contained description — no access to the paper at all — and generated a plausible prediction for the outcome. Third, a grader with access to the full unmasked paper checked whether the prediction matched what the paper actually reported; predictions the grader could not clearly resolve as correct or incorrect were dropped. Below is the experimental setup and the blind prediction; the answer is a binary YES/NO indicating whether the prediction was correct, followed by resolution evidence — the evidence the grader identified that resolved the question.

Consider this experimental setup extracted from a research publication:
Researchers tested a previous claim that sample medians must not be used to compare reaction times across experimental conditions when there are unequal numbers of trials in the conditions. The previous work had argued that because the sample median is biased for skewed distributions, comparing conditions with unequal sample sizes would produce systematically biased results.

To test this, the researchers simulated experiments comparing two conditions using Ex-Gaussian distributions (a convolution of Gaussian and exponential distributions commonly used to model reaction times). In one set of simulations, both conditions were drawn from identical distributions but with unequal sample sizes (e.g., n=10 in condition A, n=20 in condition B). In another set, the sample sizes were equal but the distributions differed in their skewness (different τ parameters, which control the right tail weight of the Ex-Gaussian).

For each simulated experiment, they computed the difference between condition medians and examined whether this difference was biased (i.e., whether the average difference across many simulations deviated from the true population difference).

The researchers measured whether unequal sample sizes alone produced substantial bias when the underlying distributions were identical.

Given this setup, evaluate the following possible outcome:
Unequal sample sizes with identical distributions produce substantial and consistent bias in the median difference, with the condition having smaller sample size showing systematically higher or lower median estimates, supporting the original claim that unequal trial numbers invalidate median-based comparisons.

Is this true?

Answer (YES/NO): NO